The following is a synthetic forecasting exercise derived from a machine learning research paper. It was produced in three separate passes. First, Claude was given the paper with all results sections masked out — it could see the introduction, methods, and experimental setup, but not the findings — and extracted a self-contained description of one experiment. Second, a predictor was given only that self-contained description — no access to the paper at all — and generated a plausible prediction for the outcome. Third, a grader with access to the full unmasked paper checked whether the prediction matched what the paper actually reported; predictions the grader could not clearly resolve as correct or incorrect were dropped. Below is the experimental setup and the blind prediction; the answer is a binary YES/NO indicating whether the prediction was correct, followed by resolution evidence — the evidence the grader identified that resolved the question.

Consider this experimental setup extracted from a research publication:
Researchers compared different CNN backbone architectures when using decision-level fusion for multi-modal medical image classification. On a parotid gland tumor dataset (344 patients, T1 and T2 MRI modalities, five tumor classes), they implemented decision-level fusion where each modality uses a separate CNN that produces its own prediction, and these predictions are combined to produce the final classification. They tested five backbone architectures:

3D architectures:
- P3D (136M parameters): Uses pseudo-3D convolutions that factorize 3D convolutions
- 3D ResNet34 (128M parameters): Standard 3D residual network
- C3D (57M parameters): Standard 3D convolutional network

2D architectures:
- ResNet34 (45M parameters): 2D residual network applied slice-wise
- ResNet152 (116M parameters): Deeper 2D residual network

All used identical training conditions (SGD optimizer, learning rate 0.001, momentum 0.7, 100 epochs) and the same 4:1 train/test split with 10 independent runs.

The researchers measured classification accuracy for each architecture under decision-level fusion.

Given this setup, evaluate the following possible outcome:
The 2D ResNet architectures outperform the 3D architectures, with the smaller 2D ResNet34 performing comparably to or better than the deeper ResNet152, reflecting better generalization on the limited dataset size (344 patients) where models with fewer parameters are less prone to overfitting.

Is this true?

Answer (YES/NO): NO